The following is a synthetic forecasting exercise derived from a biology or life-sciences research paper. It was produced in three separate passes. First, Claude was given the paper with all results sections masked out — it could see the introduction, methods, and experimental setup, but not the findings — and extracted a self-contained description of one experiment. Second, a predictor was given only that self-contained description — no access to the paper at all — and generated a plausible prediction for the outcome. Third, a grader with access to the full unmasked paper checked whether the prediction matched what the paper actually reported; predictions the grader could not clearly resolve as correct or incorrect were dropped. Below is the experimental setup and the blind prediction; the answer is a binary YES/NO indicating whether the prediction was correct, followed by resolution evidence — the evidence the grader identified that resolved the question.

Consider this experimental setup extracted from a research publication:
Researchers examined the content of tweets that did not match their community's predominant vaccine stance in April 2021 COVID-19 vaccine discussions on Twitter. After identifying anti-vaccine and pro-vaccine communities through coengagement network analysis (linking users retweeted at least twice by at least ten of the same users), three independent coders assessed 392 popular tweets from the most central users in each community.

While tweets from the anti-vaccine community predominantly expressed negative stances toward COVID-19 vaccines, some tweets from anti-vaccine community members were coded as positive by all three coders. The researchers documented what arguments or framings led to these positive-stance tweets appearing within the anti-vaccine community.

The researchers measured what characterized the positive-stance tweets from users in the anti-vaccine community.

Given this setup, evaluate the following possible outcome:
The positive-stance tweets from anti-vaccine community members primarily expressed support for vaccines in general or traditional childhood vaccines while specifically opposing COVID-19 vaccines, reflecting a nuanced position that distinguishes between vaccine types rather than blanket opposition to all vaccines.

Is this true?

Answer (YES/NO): NO